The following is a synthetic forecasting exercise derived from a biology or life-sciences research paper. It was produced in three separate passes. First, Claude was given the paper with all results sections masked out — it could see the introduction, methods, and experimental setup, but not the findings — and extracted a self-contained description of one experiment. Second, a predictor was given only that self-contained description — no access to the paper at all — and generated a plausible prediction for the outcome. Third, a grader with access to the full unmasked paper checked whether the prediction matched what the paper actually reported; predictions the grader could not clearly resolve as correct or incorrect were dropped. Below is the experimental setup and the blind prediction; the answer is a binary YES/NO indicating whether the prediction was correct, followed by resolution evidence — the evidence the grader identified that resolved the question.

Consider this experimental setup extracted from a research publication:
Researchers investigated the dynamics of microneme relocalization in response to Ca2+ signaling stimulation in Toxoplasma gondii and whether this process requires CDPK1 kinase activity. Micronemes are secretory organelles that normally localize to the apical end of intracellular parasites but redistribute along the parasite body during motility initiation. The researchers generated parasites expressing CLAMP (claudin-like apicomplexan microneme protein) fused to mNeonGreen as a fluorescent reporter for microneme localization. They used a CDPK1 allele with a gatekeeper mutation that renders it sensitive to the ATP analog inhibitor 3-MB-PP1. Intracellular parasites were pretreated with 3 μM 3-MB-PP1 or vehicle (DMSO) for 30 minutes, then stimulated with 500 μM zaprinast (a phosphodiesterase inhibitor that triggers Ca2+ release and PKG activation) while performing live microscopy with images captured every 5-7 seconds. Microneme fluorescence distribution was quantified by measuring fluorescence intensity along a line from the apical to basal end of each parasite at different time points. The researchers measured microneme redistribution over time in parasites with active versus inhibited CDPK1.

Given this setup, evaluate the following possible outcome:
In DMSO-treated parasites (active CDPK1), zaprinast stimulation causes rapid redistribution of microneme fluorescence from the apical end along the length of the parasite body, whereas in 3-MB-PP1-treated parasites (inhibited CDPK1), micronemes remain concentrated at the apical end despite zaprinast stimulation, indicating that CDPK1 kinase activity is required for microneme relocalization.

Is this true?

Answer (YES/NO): NO